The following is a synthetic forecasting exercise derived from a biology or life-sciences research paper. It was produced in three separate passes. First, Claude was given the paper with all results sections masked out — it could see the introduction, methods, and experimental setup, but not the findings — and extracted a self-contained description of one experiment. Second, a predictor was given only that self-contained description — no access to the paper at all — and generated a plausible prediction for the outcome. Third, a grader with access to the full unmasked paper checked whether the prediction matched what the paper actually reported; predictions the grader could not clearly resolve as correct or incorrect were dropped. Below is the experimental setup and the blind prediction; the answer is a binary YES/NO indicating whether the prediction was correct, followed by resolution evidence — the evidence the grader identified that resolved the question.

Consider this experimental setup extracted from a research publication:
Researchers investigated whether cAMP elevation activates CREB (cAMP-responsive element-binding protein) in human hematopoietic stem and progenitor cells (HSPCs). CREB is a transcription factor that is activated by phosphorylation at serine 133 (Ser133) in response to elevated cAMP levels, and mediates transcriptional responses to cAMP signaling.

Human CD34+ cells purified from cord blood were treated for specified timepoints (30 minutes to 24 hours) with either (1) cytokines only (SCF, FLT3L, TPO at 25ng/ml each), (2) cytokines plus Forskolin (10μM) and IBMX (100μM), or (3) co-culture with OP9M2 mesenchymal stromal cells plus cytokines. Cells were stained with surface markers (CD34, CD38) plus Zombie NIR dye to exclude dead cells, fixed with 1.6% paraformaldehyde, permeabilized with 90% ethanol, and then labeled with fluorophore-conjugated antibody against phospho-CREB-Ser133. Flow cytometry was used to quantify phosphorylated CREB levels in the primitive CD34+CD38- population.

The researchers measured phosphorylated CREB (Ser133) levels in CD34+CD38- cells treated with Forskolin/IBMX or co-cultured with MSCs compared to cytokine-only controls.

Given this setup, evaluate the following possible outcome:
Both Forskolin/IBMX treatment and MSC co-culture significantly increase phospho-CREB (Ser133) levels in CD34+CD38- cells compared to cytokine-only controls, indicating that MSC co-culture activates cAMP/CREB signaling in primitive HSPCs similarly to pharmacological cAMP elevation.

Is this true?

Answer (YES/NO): YES